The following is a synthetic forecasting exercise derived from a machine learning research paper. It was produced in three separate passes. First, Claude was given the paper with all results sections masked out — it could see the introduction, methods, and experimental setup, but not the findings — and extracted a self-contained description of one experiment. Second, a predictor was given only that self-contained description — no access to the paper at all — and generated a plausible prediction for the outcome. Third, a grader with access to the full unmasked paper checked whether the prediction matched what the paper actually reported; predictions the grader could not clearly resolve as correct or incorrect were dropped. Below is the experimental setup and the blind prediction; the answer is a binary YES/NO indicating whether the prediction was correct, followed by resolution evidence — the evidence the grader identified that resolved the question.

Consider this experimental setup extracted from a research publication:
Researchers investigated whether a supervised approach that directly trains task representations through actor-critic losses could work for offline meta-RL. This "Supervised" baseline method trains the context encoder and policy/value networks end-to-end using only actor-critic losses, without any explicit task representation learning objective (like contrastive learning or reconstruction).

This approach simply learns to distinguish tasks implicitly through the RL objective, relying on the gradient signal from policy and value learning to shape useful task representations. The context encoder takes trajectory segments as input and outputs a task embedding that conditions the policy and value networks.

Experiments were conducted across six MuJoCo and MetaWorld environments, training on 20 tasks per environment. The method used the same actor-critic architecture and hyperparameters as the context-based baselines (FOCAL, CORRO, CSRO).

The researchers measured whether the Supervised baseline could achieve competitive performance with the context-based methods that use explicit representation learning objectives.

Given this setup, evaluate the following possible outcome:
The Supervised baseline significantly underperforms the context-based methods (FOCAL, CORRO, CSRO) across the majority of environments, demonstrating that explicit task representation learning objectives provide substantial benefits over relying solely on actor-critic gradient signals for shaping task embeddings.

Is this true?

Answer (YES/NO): NO